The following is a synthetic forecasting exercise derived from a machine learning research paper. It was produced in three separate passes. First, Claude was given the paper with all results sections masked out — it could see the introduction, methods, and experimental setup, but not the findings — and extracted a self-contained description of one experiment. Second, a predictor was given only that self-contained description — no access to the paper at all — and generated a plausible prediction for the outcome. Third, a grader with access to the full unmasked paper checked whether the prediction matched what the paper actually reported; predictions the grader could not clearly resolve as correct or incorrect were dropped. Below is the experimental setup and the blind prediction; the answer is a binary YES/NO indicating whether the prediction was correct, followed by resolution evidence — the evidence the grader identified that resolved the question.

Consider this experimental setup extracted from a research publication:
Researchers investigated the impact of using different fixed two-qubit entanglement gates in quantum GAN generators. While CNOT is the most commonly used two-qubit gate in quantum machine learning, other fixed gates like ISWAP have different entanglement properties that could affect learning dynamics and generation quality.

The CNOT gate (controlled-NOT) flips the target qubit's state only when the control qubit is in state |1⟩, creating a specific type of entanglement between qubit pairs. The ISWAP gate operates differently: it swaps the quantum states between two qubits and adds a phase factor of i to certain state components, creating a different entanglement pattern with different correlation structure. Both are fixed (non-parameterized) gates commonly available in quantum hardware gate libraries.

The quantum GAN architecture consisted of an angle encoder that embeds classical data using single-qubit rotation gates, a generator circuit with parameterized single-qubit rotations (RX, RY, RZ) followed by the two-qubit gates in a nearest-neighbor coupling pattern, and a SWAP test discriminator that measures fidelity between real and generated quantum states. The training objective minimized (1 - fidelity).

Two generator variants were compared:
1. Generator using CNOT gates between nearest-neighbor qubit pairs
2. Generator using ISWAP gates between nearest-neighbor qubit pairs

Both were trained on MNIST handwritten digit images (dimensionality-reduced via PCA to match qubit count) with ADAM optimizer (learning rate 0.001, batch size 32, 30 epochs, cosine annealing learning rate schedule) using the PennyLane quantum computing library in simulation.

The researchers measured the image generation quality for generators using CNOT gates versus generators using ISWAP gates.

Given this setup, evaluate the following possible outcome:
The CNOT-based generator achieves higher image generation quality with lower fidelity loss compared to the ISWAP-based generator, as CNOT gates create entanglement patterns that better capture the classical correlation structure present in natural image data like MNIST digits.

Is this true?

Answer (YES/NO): NO